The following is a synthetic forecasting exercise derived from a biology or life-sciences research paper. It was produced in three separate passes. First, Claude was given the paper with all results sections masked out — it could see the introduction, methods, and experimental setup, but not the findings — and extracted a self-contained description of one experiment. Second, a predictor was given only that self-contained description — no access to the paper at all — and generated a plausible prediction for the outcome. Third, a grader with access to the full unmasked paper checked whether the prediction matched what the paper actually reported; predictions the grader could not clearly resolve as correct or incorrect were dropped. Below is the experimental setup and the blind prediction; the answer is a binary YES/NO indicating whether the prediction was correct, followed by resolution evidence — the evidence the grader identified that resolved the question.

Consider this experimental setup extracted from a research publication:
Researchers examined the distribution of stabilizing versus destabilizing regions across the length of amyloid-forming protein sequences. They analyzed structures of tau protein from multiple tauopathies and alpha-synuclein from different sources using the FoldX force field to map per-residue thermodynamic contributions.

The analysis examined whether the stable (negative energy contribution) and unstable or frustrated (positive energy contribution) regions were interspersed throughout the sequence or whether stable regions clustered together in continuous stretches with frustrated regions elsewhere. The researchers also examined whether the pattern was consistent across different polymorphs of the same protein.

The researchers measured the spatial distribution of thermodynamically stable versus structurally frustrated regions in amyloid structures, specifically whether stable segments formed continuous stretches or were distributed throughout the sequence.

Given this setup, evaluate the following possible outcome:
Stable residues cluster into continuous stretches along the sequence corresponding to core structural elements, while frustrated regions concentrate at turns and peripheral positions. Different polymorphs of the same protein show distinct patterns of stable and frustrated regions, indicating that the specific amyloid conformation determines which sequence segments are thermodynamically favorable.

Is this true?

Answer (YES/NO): NO